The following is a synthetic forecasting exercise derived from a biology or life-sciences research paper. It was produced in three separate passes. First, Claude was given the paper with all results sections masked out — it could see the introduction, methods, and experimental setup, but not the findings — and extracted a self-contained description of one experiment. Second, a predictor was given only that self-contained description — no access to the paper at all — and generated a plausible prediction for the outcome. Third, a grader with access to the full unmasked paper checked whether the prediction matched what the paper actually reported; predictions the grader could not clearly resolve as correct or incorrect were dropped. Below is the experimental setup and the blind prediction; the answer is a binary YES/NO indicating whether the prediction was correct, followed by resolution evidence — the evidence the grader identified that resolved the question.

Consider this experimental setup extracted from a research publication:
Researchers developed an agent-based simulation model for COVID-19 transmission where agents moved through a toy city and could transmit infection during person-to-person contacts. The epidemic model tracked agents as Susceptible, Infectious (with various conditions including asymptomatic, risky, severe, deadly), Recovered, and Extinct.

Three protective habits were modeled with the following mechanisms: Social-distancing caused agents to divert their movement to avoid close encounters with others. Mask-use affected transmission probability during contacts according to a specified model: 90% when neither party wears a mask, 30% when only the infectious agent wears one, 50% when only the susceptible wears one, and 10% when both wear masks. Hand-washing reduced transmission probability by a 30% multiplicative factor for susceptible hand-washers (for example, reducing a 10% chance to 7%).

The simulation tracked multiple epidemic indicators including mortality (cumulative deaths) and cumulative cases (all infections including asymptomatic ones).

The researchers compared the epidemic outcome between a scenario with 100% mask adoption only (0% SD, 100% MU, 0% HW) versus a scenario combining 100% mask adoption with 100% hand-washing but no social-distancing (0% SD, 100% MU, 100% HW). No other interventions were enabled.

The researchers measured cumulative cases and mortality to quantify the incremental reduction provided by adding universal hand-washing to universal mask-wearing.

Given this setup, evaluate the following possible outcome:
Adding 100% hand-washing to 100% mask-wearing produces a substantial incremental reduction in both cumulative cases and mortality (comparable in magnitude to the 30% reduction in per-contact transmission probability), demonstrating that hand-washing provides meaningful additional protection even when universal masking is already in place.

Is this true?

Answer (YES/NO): YES